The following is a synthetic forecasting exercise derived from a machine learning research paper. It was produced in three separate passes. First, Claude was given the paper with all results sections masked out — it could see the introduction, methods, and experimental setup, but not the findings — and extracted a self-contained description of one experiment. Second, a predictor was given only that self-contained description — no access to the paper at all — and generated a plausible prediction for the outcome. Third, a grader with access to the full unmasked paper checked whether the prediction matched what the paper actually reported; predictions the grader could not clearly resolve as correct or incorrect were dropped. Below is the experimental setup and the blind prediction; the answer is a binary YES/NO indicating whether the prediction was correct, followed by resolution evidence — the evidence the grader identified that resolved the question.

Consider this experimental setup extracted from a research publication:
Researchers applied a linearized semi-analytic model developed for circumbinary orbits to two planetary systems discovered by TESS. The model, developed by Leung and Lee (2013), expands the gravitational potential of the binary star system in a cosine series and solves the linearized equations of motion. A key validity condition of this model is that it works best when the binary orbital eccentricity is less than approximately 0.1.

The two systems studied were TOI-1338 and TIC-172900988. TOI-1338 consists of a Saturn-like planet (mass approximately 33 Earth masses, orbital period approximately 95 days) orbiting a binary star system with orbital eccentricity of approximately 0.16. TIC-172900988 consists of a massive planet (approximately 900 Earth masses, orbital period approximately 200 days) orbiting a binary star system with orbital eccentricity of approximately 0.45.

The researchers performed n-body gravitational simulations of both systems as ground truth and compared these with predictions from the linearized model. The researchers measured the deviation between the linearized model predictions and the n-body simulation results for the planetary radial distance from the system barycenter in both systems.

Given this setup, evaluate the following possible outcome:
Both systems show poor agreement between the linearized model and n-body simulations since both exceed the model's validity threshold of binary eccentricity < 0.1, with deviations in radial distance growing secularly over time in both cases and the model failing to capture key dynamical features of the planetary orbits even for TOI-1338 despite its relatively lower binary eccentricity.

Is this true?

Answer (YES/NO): NO